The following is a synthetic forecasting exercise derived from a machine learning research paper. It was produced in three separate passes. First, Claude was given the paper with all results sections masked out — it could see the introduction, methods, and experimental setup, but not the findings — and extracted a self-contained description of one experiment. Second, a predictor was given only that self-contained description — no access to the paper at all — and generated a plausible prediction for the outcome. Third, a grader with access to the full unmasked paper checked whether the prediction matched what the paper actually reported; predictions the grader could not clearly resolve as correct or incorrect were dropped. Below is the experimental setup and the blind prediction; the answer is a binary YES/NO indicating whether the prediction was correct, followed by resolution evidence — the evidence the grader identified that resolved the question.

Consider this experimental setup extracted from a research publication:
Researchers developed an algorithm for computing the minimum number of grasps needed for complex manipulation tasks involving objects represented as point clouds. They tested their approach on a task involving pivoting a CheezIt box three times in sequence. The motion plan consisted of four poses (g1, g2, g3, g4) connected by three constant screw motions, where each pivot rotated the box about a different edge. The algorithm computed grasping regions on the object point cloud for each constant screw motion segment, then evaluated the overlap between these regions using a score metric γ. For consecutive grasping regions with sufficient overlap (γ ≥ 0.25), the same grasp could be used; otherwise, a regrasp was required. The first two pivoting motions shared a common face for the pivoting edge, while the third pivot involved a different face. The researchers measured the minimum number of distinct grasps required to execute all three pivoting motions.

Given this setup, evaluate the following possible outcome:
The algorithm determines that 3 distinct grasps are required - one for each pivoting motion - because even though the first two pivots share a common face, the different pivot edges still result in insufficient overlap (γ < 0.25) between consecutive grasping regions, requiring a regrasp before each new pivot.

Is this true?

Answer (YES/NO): NO